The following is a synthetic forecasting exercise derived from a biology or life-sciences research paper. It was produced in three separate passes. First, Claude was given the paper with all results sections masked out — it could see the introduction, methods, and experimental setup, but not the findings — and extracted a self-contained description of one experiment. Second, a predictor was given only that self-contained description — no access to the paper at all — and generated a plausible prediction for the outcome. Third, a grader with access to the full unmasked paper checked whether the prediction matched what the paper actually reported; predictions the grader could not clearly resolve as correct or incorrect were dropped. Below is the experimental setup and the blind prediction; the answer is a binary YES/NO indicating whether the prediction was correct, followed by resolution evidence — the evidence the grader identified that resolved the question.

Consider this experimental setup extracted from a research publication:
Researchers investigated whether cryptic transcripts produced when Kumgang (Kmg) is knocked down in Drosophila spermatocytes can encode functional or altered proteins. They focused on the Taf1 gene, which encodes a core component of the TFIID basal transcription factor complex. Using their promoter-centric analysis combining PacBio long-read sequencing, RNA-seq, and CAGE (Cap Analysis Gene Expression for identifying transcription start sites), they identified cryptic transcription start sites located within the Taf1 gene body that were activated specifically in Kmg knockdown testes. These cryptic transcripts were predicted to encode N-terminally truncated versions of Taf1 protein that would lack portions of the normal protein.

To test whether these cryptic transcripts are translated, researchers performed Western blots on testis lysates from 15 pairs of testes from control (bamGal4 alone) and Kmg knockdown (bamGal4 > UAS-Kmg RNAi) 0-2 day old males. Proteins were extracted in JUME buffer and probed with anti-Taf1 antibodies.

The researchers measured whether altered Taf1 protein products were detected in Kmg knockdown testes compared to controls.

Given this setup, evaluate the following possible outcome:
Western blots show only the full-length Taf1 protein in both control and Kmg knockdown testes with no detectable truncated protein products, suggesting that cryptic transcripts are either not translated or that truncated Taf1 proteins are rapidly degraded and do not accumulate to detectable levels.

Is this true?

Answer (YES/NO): NO